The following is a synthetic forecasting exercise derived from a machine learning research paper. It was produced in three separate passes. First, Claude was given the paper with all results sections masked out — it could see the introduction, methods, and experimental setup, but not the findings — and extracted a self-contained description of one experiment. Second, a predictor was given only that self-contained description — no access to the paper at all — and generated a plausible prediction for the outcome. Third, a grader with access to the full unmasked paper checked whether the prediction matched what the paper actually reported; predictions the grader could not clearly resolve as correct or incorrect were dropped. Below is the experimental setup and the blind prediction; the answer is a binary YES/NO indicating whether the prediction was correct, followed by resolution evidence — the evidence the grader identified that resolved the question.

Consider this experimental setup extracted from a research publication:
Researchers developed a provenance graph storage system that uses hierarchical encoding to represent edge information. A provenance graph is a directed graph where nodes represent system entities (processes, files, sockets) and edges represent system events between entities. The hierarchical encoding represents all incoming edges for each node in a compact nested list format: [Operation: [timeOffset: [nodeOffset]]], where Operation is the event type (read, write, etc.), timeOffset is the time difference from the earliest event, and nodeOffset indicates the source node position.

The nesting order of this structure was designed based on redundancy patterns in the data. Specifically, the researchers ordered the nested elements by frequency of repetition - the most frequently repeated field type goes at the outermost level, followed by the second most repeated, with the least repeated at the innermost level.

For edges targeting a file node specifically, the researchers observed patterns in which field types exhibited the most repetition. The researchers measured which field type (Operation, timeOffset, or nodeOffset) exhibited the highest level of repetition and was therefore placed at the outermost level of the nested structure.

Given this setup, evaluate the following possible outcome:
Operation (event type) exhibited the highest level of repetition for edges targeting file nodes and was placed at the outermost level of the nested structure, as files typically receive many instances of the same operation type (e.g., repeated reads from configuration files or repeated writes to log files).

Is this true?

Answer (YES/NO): YES